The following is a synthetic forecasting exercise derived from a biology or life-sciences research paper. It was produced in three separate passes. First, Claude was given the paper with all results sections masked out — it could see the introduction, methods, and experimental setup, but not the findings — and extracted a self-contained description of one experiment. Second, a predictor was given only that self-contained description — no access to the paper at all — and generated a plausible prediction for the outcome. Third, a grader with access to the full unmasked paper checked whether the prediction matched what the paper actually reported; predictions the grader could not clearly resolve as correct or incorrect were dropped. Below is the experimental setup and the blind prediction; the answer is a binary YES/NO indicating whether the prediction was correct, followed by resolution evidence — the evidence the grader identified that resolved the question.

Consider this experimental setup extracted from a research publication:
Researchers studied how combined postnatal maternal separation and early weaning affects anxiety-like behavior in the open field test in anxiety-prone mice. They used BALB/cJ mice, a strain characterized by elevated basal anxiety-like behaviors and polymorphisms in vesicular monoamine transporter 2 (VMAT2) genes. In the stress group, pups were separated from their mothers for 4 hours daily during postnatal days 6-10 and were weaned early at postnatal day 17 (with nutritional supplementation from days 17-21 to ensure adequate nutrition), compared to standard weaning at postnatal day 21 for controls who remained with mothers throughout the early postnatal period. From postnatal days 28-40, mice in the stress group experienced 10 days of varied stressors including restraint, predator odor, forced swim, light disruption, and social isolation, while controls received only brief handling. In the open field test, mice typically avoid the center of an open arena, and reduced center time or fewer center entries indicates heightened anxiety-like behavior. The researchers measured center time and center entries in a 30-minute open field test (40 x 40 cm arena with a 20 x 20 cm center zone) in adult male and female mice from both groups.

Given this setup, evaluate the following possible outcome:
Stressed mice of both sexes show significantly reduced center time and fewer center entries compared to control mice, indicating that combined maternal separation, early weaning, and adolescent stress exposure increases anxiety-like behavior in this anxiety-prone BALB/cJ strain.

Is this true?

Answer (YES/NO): NO